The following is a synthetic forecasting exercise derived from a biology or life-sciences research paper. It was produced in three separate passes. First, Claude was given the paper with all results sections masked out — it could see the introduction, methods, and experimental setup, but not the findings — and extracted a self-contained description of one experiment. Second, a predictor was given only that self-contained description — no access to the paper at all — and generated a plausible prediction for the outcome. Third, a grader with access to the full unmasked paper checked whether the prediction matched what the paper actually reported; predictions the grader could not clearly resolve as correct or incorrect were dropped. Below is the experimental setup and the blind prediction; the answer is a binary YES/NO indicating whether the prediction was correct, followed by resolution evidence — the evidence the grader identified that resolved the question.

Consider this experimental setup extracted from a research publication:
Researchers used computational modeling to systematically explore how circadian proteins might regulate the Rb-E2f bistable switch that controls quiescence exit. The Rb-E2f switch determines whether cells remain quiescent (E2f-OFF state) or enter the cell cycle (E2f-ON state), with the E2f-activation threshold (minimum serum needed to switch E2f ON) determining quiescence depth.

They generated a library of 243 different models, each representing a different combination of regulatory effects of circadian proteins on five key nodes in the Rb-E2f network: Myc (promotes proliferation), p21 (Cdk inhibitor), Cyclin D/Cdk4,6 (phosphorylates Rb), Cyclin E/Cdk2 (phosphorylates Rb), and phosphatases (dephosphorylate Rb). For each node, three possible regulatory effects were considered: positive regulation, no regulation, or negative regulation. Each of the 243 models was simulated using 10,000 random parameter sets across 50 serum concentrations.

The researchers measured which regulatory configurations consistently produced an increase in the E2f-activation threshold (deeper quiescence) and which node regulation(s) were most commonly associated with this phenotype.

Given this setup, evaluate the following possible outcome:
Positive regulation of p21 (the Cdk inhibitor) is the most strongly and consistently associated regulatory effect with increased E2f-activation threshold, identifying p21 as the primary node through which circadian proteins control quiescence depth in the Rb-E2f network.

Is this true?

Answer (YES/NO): NO